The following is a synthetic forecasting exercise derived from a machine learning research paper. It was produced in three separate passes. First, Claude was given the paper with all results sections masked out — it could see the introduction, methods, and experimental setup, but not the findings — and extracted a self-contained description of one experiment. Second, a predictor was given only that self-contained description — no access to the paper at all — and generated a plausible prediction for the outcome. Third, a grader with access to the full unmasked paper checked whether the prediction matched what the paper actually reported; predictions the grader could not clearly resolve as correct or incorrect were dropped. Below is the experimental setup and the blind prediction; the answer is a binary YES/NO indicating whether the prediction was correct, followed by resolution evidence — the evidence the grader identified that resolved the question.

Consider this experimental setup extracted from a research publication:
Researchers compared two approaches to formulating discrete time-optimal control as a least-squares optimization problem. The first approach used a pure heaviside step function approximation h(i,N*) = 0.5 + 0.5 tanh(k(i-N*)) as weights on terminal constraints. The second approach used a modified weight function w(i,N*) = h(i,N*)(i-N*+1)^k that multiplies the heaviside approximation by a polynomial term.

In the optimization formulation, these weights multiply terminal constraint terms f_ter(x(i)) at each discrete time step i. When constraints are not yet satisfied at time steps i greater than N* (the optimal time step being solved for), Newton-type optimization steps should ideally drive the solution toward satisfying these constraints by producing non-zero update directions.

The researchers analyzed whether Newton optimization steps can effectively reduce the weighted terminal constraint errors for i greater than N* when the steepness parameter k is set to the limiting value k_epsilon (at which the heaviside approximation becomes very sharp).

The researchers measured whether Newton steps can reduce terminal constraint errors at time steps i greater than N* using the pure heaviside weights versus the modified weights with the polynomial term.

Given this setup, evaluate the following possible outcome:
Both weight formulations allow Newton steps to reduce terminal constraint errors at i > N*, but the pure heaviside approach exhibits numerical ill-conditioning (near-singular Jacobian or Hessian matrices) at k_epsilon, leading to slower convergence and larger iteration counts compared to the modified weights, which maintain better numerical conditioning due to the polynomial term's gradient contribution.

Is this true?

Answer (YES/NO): NO